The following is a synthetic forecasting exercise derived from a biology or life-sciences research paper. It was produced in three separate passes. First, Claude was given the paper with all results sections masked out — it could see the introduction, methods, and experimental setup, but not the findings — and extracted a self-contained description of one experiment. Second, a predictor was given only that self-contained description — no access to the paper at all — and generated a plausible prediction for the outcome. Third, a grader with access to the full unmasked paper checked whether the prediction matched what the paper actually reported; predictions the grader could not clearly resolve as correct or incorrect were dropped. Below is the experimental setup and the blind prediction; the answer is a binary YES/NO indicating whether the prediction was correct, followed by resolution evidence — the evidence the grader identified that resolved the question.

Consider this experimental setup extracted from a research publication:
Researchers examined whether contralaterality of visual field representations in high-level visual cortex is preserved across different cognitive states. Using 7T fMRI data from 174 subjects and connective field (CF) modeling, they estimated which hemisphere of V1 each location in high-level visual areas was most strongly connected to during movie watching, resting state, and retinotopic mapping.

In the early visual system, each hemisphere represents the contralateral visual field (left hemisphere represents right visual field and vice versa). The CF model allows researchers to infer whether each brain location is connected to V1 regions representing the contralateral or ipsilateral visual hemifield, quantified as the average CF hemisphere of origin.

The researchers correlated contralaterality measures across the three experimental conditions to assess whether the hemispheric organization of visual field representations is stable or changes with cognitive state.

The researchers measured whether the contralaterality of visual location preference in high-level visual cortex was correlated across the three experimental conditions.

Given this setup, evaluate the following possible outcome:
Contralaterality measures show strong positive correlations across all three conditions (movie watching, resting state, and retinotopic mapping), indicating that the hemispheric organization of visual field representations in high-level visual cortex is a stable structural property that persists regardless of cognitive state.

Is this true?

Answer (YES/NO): YES